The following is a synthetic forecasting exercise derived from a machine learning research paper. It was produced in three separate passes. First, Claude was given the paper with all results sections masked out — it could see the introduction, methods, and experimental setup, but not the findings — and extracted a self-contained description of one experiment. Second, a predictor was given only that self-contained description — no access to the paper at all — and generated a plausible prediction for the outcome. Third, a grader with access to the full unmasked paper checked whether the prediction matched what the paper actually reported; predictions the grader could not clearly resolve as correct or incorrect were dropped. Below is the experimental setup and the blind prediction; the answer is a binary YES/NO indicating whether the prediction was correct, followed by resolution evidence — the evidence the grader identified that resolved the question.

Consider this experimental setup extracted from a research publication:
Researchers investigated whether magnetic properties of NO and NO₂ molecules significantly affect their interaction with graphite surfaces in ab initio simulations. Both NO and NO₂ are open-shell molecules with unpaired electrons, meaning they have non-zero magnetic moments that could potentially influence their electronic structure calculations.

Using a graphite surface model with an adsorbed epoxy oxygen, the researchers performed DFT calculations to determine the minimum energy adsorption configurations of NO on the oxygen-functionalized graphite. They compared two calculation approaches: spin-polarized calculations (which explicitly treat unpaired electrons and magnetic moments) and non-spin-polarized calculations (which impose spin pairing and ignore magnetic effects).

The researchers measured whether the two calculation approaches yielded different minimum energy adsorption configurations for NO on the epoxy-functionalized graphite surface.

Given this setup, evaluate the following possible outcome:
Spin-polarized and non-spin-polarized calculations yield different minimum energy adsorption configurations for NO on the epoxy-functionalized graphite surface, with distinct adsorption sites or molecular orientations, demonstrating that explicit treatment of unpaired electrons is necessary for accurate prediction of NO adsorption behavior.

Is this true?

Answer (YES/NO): NO